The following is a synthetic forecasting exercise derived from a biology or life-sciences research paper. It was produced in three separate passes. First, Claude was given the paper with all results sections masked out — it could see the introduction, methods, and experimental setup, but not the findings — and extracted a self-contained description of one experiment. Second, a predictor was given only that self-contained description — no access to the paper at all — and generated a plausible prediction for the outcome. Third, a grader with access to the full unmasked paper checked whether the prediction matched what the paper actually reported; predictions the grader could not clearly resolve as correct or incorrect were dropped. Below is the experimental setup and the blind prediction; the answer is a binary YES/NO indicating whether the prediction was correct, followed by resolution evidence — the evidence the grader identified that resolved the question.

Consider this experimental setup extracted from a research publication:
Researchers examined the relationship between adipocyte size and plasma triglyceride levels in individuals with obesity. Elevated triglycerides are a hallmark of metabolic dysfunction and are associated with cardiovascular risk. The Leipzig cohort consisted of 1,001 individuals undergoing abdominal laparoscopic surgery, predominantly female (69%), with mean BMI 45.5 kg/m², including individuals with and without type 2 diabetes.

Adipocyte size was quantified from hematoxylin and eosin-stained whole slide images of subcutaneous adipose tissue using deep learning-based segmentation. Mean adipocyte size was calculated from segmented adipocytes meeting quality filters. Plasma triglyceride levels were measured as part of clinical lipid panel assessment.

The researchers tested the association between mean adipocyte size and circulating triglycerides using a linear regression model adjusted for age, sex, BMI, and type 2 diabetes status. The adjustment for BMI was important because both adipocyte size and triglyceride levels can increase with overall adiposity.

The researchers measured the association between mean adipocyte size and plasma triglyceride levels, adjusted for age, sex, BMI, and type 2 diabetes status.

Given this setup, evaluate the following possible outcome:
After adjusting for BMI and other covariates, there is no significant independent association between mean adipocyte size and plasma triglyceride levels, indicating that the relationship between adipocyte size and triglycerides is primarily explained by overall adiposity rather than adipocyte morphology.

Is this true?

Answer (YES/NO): NO